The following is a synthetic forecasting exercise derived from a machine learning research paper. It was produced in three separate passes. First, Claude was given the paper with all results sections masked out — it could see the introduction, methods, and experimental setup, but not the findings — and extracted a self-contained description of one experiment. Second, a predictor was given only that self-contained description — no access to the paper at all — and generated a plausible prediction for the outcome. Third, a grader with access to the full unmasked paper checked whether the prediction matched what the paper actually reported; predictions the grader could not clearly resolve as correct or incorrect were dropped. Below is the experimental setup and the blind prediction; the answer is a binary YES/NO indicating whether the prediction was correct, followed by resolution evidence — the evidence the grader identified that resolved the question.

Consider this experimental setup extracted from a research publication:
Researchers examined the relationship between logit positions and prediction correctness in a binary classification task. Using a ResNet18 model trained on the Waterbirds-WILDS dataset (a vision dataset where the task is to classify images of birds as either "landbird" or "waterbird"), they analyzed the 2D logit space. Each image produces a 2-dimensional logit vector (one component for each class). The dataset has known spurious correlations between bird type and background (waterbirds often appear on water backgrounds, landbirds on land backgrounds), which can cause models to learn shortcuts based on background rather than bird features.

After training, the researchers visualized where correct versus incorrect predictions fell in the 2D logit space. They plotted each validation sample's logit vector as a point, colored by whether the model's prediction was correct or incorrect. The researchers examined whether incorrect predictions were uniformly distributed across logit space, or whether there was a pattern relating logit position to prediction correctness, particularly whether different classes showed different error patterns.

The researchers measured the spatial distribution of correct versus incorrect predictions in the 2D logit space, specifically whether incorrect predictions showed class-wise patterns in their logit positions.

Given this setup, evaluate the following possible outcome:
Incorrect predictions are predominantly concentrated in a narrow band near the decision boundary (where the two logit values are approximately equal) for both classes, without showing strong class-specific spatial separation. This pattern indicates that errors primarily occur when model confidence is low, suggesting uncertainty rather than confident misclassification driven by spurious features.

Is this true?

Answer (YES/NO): NO